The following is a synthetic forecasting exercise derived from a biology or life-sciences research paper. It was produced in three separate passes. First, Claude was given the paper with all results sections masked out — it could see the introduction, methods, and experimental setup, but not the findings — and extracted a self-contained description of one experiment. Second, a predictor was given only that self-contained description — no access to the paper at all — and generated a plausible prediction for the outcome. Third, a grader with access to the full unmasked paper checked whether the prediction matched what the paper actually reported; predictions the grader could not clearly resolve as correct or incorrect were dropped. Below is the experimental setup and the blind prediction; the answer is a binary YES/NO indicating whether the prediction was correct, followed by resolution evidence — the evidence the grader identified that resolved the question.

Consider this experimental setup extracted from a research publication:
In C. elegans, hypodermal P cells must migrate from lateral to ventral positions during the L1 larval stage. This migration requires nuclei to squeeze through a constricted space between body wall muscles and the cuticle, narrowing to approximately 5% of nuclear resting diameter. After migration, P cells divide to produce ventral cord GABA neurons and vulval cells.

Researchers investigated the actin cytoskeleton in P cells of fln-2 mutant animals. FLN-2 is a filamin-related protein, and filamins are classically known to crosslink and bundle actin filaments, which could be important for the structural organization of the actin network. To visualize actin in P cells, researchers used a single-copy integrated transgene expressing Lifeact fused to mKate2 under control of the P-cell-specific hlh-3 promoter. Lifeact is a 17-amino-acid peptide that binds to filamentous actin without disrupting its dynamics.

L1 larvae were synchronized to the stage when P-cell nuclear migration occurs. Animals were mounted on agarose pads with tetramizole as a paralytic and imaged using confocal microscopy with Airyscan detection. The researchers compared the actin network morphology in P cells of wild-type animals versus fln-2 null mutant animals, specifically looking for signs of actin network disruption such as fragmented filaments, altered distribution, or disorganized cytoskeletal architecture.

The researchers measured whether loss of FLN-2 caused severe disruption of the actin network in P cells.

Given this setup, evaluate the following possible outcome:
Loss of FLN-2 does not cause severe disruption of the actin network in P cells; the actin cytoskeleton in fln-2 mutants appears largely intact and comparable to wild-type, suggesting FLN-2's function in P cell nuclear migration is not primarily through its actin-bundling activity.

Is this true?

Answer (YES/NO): YES